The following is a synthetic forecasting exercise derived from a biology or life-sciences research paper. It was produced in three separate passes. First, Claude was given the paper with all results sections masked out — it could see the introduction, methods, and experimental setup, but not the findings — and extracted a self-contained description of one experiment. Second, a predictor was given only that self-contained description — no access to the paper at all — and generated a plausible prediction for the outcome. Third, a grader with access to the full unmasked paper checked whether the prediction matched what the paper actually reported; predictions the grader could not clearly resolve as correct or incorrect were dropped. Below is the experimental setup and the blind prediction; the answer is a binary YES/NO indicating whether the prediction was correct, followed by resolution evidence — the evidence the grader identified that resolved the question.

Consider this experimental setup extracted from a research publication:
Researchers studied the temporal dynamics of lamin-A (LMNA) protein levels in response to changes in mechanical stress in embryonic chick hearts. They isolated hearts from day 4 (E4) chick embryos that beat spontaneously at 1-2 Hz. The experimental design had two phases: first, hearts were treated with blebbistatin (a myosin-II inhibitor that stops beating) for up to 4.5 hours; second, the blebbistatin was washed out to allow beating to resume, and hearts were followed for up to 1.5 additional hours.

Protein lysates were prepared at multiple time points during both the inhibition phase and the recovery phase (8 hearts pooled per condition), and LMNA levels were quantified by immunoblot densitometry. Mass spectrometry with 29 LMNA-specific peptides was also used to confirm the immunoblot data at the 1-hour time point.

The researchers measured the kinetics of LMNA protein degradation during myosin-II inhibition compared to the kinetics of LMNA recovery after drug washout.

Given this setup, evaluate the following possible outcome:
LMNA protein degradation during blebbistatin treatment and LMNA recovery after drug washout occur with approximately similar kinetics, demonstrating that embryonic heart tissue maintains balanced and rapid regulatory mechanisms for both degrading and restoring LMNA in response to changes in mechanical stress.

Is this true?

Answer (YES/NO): NO